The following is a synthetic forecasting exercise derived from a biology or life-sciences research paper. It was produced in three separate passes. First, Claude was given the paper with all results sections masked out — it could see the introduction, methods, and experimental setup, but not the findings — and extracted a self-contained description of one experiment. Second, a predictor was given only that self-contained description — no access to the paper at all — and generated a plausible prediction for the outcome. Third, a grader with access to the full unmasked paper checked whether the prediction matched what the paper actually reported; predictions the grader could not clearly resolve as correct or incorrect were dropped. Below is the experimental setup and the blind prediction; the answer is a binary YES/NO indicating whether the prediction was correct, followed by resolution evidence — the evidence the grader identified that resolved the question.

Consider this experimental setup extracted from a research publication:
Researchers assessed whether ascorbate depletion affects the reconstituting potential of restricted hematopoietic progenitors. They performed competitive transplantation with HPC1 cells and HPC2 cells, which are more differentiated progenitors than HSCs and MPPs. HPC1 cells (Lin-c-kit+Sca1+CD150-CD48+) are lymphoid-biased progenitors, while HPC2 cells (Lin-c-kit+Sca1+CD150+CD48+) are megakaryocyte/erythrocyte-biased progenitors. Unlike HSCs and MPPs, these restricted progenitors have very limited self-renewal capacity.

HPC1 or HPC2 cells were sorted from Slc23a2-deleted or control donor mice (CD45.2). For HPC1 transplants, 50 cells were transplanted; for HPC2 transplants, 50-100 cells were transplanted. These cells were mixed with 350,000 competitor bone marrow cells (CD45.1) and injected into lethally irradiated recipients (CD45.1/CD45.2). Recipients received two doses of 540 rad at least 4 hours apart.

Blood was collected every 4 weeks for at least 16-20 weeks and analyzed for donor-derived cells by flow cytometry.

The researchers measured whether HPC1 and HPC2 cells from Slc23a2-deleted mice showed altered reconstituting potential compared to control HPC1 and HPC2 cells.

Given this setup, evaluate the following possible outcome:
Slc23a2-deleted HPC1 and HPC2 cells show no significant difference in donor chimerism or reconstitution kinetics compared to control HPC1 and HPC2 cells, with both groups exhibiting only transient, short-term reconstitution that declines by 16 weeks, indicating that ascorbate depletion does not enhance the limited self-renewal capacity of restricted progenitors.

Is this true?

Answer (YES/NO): NO